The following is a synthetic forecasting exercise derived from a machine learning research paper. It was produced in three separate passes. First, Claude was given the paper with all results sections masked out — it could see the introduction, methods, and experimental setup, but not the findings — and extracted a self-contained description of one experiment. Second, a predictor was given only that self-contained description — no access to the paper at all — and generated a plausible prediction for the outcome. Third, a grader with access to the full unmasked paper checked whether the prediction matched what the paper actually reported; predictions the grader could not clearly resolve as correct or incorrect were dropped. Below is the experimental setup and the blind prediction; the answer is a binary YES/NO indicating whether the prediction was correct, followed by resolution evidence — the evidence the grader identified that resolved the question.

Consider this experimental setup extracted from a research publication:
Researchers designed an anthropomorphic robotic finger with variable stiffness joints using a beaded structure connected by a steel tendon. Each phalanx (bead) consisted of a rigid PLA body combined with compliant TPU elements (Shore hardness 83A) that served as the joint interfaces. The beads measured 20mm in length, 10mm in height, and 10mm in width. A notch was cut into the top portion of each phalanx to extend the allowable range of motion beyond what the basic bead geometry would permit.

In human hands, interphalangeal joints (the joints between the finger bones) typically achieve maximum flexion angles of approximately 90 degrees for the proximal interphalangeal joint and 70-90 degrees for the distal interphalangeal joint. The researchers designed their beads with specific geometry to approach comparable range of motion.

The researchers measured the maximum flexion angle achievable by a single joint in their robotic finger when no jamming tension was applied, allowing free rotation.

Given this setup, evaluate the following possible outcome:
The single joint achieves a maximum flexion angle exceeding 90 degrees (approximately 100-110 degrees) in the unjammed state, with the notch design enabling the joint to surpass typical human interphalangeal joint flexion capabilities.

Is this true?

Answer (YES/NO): NO